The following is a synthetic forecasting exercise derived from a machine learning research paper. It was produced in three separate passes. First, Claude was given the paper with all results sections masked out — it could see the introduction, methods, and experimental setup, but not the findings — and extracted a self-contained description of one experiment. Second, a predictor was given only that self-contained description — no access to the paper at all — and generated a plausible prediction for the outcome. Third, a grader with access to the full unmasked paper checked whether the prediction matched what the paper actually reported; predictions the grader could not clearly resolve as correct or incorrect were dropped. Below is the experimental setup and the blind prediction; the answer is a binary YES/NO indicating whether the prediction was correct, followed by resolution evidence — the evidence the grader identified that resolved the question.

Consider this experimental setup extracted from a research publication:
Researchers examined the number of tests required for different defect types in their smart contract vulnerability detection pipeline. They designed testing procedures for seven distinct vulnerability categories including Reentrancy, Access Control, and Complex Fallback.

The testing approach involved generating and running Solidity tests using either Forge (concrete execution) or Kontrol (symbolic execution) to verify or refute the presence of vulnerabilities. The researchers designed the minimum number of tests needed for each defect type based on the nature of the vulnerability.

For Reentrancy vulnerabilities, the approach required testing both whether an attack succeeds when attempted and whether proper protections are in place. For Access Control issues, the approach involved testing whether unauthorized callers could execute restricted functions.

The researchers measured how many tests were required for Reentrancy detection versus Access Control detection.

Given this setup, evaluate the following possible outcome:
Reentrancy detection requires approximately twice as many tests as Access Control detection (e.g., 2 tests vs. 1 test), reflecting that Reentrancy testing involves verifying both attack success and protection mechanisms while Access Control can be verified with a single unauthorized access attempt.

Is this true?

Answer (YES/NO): YES